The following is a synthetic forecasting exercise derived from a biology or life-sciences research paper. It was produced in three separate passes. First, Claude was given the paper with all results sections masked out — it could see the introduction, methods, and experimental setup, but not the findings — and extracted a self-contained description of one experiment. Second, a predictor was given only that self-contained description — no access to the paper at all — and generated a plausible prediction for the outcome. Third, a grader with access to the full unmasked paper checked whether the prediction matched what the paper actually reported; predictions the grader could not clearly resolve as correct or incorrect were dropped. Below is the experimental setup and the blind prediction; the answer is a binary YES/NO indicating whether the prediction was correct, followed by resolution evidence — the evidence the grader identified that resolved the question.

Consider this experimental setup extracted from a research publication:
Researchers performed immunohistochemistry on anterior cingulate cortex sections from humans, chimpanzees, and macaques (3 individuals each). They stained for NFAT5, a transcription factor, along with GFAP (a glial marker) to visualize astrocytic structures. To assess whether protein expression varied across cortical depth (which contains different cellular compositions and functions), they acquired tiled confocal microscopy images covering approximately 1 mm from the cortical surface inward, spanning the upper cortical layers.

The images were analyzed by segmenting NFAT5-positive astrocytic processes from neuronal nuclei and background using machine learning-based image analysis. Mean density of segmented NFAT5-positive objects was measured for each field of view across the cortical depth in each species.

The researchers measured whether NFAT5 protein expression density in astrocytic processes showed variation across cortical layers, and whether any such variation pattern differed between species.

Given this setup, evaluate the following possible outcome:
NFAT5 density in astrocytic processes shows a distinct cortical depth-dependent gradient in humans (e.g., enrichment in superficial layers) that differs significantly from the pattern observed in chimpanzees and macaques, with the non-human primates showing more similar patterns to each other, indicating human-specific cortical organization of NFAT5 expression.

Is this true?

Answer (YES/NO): NO